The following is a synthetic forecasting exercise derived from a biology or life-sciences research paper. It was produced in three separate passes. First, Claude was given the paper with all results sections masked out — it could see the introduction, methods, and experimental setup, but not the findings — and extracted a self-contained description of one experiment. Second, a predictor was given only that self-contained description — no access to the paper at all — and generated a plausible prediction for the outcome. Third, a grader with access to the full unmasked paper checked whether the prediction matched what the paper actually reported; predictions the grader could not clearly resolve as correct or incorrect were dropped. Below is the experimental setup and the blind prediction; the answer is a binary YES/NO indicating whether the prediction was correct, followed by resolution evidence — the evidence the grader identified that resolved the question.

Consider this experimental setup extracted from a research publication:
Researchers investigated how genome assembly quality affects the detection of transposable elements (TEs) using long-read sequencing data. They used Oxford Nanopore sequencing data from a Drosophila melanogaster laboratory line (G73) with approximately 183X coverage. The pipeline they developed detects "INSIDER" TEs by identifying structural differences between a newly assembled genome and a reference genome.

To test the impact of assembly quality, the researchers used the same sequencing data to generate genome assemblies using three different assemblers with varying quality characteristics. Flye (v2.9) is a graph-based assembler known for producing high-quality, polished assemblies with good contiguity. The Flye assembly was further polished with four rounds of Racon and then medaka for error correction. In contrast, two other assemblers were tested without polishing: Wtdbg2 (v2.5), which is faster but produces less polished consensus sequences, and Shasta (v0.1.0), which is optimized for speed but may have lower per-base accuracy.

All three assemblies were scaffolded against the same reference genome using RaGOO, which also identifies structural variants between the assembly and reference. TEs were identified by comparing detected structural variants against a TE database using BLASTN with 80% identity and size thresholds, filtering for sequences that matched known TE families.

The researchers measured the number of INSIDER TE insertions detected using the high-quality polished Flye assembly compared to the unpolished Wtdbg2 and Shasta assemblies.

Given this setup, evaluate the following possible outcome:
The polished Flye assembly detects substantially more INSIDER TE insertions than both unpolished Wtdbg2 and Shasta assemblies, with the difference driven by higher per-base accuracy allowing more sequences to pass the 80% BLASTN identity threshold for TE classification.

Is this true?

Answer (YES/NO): NO